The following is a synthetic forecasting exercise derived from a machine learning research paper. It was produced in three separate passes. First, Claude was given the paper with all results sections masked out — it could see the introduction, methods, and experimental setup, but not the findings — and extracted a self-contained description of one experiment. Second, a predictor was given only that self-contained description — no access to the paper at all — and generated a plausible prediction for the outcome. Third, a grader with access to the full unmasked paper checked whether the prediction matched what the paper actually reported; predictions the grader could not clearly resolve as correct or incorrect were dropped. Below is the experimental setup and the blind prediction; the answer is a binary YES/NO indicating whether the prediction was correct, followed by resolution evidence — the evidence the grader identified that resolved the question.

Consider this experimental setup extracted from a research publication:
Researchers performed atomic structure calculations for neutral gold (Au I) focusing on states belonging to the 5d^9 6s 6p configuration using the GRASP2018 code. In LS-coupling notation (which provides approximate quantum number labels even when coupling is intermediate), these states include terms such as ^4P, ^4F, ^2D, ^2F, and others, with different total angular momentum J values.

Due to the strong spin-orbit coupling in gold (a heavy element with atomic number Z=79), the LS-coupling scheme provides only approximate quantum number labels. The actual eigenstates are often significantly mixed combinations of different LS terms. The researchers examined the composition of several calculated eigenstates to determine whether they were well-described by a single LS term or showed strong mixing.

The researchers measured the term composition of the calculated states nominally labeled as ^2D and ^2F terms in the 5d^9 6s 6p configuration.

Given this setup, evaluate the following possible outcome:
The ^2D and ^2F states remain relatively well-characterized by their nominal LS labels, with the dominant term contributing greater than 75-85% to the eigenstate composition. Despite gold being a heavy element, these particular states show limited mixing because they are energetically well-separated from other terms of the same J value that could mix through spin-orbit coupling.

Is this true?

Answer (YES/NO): NO